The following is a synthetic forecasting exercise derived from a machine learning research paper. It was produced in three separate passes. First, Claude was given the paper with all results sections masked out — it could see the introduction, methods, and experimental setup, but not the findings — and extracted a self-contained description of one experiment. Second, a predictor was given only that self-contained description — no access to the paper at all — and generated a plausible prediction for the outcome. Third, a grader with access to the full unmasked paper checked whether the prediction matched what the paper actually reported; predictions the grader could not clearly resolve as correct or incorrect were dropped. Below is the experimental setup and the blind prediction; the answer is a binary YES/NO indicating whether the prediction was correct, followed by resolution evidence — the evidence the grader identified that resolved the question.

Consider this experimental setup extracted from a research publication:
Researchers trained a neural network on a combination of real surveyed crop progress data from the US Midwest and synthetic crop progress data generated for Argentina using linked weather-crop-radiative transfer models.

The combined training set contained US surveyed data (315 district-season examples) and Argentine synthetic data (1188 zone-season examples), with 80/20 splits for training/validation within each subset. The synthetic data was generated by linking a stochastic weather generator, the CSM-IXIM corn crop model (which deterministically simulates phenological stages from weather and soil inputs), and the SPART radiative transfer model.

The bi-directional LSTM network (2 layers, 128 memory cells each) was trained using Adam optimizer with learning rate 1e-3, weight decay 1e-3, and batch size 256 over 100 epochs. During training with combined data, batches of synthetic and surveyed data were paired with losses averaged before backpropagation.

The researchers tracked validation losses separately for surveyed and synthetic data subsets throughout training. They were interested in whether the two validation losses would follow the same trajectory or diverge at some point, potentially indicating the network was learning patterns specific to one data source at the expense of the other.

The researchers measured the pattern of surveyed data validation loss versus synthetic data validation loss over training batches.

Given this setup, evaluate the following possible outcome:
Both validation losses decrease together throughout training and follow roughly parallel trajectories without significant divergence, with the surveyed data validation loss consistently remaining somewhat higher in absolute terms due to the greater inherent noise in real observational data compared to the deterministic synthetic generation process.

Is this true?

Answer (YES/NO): NO